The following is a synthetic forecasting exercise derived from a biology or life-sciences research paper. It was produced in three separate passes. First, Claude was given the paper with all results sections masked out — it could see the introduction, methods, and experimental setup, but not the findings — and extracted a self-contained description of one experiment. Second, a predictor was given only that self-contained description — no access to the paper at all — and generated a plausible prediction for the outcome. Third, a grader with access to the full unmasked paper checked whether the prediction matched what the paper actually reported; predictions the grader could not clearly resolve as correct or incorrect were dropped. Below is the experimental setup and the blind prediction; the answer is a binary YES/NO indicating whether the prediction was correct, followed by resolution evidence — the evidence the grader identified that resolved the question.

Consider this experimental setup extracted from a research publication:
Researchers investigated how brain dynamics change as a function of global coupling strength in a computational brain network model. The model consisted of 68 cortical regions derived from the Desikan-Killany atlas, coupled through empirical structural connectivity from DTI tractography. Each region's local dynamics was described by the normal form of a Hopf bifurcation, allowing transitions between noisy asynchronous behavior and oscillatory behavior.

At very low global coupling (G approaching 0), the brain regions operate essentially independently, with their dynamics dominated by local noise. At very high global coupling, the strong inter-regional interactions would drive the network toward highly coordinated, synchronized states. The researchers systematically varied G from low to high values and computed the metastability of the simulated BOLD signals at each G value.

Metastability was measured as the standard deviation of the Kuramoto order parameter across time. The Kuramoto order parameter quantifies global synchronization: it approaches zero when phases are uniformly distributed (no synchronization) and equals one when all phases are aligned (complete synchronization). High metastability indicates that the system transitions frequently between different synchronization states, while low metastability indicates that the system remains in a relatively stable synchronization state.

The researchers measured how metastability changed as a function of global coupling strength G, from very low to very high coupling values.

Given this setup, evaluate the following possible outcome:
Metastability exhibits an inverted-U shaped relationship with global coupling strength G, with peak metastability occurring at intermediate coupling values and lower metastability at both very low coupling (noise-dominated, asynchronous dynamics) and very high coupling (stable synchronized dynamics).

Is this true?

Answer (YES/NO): YES